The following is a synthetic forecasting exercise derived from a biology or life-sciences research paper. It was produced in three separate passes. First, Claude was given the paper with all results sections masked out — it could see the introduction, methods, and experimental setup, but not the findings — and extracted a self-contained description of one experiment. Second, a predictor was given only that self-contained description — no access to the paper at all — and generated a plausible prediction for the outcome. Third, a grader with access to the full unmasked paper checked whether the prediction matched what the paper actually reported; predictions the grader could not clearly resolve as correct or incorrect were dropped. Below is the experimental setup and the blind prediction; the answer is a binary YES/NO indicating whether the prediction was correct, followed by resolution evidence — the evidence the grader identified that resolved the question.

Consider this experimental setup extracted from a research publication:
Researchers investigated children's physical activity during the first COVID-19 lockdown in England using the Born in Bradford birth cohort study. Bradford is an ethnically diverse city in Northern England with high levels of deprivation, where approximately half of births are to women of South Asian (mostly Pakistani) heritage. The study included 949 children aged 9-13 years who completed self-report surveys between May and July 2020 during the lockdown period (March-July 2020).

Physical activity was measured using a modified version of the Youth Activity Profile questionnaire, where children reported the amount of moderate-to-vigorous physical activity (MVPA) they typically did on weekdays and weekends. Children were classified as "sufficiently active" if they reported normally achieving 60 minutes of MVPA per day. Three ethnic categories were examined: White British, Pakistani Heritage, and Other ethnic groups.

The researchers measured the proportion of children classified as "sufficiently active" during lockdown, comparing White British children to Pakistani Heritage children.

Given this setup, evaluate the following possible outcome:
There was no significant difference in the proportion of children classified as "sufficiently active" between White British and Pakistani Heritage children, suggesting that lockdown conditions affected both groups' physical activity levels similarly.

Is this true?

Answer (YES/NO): NO